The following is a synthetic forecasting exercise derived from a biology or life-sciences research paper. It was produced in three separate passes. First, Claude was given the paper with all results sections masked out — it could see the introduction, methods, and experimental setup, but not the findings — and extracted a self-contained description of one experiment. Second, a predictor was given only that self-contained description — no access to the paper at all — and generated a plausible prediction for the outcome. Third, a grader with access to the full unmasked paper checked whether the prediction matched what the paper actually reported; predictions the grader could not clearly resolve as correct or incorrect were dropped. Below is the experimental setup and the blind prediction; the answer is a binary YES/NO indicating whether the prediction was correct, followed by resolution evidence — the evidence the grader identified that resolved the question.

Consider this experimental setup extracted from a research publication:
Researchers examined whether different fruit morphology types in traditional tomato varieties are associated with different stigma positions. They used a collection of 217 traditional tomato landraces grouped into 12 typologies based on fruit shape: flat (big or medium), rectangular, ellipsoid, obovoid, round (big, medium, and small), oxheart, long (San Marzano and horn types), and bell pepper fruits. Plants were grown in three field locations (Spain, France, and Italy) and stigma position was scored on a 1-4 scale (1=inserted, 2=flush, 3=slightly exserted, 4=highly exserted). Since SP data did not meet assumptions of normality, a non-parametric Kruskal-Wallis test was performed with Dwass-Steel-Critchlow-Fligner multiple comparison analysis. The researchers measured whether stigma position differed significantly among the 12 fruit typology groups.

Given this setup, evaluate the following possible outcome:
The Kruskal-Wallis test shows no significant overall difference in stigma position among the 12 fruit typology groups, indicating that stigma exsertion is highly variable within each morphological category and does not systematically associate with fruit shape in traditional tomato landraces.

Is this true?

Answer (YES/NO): NO